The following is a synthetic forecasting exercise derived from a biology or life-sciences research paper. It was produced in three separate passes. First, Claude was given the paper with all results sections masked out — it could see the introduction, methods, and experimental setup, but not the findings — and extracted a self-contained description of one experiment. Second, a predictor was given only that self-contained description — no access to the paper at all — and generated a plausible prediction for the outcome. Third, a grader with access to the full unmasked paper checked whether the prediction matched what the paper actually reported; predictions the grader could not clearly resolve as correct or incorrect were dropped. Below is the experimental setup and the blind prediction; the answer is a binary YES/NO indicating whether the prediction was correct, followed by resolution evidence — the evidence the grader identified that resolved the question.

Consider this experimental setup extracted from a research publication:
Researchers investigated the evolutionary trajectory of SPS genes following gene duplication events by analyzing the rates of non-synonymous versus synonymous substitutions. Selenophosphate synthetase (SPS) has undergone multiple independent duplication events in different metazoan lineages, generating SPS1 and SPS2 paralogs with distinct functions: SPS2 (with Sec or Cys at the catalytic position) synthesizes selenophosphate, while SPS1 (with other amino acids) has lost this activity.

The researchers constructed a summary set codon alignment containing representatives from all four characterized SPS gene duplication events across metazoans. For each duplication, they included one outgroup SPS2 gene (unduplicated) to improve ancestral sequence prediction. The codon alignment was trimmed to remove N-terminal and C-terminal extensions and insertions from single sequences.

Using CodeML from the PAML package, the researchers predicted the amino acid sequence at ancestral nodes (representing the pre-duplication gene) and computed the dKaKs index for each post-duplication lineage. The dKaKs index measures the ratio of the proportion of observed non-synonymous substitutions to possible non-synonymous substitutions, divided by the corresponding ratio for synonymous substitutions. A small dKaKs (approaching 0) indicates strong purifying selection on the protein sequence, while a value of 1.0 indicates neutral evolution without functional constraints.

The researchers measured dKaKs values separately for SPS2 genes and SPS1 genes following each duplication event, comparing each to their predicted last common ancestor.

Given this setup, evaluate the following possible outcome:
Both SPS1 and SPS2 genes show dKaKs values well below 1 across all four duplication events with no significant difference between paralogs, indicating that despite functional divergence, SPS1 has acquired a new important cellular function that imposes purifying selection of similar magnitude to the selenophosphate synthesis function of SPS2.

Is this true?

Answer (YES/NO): NO